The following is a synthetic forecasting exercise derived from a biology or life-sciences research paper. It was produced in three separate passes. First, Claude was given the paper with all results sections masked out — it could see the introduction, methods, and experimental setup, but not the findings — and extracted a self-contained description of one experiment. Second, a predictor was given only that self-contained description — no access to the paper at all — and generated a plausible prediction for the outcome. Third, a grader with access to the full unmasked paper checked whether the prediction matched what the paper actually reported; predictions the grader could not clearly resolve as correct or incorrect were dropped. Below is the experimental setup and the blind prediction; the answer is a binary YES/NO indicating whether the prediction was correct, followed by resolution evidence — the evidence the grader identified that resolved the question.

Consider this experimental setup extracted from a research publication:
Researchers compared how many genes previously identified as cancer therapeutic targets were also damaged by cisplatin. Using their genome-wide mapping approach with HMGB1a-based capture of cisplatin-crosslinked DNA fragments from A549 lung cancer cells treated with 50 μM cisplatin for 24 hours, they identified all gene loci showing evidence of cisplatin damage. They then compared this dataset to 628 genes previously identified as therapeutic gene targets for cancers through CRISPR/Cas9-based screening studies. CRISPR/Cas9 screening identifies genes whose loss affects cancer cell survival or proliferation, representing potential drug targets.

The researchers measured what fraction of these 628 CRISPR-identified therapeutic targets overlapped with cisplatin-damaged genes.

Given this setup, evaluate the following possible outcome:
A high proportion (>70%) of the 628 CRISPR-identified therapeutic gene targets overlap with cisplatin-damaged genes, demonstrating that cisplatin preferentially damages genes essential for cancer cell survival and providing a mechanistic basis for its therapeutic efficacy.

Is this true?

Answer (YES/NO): YES